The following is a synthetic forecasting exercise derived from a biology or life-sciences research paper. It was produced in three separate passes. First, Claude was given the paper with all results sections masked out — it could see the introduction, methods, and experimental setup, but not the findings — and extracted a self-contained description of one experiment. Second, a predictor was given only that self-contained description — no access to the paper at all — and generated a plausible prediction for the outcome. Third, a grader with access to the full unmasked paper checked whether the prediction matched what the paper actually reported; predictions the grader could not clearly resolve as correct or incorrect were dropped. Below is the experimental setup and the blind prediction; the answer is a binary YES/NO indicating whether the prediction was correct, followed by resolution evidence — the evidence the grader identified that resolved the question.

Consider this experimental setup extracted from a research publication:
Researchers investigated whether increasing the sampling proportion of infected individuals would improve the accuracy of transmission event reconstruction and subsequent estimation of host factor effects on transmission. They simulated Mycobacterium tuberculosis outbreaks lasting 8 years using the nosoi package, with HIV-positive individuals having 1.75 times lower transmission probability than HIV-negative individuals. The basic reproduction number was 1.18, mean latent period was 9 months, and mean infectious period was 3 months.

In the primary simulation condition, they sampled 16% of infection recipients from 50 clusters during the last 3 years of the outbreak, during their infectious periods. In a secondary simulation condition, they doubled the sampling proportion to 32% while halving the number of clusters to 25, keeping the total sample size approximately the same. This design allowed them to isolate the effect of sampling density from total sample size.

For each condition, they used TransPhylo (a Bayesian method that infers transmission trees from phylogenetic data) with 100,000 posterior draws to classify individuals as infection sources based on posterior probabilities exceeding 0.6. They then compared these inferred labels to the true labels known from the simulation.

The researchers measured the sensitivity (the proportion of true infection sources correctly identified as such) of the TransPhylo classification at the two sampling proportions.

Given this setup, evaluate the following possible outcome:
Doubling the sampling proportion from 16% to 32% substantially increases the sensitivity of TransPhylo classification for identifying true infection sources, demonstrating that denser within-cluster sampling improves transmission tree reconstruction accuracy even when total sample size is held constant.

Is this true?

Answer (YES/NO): YES